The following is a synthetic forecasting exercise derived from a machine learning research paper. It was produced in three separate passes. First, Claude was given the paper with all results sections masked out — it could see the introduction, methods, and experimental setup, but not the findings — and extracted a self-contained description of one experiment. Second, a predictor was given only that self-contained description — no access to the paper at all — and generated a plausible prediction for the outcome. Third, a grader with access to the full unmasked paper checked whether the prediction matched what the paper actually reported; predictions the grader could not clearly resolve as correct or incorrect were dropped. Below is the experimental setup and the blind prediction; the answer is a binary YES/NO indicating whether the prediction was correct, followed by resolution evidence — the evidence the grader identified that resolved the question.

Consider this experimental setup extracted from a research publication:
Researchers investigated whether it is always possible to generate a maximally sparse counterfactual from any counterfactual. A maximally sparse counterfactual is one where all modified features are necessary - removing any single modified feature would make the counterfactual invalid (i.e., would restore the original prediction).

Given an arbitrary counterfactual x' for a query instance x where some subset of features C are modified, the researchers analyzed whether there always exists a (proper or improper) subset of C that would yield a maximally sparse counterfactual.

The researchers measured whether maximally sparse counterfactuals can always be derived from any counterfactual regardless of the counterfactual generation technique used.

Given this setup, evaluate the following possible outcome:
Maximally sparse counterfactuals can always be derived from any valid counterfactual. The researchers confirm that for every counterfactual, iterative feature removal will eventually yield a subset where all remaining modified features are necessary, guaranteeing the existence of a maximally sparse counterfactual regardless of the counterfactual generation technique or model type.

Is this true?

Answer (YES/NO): YES